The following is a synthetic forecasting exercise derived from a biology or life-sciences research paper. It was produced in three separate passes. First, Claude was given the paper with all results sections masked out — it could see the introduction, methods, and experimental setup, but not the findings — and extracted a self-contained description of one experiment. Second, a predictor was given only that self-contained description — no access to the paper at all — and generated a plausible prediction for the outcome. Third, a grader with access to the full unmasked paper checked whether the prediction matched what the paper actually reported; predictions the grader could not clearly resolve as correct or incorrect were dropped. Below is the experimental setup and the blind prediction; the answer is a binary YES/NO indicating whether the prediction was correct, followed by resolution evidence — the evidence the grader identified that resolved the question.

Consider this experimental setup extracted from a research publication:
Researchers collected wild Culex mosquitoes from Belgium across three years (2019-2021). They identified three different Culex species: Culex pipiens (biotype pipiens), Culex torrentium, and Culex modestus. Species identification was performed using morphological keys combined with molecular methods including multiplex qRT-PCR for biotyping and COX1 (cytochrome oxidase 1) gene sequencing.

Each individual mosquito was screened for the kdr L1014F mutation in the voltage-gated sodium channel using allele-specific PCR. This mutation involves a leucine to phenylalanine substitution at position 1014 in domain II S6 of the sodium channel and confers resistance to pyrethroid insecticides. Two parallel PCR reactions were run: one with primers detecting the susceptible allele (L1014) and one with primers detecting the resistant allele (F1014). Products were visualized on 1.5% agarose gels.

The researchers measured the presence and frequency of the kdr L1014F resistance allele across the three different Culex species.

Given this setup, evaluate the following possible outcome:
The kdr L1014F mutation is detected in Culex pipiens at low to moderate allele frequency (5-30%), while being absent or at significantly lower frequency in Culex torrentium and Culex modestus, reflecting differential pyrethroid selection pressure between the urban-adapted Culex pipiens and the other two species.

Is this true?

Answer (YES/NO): NO